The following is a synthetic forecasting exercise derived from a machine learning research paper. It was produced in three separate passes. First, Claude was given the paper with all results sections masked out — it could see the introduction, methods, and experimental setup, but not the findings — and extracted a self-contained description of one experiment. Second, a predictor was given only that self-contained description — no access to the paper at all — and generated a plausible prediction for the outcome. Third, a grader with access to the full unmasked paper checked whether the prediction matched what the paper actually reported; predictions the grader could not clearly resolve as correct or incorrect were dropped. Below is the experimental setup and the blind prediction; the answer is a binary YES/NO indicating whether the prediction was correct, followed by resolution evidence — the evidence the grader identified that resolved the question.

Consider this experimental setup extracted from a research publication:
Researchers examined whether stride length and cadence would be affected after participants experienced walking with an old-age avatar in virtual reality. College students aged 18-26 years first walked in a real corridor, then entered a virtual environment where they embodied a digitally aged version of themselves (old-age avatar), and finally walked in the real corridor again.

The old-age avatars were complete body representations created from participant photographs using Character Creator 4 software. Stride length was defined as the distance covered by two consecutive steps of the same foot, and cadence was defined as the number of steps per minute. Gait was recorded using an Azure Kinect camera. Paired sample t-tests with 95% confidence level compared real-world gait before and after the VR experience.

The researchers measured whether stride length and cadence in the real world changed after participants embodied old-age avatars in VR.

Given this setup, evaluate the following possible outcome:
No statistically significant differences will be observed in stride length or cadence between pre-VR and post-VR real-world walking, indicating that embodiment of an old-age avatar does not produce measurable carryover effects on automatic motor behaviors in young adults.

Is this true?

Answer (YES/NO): YES